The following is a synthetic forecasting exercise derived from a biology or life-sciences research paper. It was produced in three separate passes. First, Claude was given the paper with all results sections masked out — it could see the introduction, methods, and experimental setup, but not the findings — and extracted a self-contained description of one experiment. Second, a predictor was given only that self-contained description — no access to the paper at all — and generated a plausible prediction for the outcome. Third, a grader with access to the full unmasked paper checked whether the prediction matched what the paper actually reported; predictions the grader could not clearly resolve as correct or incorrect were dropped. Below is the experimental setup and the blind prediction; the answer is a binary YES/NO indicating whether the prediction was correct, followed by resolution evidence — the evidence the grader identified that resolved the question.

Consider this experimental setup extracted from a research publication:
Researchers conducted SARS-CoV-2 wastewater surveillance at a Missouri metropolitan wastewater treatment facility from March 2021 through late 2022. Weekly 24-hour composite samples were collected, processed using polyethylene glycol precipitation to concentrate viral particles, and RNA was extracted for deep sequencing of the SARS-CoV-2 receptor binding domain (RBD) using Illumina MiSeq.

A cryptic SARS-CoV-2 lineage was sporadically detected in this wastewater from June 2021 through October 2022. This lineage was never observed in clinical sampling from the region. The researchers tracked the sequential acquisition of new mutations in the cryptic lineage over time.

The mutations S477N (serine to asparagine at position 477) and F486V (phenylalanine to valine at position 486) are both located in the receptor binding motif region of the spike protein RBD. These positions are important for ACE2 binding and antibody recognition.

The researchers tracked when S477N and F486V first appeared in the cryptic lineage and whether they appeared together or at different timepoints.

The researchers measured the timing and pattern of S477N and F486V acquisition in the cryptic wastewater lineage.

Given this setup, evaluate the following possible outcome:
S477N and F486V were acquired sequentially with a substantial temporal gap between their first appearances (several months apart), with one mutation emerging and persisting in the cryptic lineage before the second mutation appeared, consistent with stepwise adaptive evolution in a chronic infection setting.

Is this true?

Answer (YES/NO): NO